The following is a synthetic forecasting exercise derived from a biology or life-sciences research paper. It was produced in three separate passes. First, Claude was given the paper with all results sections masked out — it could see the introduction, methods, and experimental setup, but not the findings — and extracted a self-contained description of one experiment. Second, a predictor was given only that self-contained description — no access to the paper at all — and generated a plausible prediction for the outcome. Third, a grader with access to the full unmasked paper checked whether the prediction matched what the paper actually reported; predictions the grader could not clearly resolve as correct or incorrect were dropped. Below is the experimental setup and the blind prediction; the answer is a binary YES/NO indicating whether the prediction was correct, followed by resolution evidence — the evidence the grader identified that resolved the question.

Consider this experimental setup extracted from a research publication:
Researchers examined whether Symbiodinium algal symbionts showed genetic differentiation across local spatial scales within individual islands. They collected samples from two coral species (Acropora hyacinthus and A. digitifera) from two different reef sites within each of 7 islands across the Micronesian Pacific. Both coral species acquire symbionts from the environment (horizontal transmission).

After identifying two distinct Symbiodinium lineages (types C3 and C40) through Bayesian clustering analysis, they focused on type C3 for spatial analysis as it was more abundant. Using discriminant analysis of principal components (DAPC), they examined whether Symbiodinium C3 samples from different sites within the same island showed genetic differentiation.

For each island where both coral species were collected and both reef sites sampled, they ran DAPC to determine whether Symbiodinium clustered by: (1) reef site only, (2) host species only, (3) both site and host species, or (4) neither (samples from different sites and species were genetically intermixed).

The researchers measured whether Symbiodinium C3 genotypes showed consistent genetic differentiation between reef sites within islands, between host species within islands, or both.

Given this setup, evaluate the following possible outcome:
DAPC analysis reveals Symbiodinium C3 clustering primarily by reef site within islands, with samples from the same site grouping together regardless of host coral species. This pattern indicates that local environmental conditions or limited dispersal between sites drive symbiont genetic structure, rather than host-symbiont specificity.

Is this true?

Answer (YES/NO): NO